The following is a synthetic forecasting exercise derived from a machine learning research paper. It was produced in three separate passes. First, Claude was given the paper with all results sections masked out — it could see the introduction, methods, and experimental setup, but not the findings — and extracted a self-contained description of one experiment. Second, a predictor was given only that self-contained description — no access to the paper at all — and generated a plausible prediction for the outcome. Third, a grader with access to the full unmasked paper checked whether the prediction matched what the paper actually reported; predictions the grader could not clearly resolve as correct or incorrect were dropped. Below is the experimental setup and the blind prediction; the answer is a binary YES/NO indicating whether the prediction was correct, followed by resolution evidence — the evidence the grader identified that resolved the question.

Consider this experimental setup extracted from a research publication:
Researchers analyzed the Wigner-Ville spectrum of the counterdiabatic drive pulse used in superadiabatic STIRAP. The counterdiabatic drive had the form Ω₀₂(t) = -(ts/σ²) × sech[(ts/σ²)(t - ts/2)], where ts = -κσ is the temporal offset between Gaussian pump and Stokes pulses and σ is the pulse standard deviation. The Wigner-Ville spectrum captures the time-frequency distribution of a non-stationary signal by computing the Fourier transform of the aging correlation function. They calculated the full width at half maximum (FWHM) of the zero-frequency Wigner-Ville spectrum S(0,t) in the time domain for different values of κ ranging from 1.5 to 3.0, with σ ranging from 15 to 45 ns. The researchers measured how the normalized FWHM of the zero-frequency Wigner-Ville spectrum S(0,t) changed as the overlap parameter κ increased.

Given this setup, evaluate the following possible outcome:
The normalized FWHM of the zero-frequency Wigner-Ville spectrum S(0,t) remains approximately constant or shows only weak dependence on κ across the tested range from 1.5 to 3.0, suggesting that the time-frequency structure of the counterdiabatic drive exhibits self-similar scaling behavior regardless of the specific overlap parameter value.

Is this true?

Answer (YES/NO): NO